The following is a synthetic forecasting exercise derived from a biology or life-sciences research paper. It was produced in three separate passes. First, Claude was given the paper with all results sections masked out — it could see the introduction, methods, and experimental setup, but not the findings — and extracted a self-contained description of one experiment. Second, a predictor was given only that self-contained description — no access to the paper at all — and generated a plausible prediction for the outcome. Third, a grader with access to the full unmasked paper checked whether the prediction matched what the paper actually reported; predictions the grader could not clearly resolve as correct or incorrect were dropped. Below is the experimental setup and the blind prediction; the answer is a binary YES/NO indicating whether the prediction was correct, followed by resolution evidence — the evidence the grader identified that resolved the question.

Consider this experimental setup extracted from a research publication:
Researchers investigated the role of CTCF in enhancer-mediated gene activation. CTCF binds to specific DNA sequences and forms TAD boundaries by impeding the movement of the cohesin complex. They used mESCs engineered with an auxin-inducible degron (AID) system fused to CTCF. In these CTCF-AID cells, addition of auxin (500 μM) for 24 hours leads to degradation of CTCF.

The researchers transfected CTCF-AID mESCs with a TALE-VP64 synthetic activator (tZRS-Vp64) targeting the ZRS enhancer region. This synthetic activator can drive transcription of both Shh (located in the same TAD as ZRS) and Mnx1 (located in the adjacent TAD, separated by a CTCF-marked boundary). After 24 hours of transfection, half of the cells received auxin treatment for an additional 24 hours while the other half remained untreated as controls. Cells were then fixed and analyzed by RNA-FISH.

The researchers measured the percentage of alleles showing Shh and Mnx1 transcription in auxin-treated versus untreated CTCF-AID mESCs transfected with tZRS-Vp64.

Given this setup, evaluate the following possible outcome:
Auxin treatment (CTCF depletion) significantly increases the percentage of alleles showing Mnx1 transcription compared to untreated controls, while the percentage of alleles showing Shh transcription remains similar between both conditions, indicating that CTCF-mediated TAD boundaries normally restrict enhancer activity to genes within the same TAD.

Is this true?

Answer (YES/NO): NO